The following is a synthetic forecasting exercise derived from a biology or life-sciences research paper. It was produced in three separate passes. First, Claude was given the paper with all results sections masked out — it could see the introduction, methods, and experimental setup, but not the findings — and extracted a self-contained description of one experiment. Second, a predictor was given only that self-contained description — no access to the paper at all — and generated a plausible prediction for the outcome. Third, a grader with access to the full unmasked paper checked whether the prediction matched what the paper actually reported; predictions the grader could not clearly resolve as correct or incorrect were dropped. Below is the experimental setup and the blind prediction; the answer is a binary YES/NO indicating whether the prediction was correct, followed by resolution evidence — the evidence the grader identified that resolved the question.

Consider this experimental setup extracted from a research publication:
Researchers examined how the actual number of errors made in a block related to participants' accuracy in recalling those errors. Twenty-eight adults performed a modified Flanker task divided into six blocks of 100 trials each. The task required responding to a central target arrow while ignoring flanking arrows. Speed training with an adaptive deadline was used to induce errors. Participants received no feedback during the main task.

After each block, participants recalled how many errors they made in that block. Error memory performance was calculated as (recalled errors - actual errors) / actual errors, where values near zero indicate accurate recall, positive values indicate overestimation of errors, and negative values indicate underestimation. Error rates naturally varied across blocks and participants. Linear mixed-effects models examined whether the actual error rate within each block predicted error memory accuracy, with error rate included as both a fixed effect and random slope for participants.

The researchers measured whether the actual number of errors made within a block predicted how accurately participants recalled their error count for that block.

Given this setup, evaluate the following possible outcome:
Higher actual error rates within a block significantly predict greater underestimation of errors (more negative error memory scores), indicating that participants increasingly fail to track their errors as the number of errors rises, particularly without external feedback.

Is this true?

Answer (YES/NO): NO